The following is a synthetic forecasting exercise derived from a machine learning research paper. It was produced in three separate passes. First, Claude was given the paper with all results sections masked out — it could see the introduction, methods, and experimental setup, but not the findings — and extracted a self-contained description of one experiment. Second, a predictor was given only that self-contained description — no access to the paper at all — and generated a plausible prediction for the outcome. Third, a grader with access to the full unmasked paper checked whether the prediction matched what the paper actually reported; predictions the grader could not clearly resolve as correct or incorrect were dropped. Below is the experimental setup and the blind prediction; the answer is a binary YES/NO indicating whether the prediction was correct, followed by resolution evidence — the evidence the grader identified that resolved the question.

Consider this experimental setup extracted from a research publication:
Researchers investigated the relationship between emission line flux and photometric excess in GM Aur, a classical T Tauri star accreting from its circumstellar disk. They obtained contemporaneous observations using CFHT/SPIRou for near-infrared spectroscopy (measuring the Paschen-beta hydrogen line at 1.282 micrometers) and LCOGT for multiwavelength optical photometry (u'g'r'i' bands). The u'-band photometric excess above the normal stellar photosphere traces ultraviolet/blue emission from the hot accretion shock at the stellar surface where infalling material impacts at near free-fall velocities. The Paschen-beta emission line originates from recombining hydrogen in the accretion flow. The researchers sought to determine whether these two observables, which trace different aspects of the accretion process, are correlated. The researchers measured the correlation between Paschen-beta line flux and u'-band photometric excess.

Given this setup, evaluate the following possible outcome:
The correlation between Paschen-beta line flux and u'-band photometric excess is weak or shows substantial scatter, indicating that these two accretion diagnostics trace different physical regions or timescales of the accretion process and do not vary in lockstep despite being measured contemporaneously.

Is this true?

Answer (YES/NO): NO